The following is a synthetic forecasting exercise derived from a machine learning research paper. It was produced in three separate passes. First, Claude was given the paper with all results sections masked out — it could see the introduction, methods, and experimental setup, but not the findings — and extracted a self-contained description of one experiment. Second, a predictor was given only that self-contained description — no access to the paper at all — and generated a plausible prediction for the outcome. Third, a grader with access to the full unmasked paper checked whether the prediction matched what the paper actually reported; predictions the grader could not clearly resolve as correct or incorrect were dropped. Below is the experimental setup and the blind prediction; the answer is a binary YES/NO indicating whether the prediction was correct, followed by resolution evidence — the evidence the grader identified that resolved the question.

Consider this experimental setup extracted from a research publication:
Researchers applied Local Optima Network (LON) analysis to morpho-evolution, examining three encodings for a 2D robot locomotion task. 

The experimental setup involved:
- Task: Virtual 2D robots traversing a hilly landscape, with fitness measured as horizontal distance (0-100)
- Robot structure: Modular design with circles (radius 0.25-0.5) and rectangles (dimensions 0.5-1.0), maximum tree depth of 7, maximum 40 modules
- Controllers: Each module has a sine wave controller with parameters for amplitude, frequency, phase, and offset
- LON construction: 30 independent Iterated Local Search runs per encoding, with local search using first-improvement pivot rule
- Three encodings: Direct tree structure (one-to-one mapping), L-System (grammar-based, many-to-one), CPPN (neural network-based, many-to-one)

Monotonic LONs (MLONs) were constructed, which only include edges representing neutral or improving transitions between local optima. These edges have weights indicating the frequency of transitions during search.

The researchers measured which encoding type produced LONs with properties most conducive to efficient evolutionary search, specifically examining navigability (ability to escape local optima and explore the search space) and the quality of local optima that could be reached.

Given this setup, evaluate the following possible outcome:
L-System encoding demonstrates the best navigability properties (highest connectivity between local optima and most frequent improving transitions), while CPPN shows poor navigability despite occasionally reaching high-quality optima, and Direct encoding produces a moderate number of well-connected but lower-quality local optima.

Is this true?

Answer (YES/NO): NO